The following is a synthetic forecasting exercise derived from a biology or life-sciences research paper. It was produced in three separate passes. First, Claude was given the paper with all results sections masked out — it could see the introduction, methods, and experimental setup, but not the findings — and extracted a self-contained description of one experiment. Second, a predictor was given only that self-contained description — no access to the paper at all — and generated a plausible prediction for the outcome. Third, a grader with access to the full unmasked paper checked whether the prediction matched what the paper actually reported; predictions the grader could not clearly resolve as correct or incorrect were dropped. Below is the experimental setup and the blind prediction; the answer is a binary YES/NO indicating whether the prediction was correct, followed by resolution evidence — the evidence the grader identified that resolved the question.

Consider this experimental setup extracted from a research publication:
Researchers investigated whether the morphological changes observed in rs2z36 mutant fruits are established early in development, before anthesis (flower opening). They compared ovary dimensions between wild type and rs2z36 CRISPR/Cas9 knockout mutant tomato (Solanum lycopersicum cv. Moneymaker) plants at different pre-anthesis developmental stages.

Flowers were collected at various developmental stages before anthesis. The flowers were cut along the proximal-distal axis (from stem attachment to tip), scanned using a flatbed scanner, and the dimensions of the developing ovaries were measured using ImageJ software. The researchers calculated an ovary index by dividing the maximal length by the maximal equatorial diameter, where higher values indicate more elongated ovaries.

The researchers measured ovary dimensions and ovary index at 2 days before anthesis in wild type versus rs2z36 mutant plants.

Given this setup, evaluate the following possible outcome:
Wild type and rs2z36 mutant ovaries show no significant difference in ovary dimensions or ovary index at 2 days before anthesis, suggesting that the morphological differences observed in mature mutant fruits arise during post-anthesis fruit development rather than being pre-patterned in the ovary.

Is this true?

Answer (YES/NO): NO